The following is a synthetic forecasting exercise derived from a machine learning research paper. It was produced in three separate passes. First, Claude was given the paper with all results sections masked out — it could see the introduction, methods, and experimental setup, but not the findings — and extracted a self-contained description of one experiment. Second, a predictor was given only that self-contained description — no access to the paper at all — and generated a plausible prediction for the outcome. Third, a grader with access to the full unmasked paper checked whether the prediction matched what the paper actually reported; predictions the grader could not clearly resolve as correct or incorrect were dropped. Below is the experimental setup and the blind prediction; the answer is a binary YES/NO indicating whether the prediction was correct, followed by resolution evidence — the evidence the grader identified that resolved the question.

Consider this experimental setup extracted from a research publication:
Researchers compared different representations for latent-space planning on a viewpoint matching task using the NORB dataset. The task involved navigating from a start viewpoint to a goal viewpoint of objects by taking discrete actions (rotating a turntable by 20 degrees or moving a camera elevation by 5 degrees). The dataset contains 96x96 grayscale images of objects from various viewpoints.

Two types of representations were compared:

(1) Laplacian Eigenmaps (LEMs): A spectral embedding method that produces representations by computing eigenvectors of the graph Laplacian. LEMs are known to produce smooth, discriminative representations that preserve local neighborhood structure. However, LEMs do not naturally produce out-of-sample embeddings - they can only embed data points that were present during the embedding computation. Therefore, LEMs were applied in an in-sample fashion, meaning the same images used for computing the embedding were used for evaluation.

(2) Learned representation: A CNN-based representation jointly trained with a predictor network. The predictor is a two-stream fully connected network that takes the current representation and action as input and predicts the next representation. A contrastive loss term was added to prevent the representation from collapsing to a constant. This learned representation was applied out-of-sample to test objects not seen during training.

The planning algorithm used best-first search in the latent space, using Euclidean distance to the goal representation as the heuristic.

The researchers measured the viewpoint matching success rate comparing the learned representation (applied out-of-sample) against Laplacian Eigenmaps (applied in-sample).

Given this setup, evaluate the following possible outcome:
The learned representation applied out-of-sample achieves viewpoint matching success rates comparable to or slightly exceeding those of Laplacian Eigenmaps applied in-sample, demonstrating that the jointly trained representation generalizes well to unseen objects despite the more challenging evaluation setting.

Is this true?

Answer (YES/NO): NO